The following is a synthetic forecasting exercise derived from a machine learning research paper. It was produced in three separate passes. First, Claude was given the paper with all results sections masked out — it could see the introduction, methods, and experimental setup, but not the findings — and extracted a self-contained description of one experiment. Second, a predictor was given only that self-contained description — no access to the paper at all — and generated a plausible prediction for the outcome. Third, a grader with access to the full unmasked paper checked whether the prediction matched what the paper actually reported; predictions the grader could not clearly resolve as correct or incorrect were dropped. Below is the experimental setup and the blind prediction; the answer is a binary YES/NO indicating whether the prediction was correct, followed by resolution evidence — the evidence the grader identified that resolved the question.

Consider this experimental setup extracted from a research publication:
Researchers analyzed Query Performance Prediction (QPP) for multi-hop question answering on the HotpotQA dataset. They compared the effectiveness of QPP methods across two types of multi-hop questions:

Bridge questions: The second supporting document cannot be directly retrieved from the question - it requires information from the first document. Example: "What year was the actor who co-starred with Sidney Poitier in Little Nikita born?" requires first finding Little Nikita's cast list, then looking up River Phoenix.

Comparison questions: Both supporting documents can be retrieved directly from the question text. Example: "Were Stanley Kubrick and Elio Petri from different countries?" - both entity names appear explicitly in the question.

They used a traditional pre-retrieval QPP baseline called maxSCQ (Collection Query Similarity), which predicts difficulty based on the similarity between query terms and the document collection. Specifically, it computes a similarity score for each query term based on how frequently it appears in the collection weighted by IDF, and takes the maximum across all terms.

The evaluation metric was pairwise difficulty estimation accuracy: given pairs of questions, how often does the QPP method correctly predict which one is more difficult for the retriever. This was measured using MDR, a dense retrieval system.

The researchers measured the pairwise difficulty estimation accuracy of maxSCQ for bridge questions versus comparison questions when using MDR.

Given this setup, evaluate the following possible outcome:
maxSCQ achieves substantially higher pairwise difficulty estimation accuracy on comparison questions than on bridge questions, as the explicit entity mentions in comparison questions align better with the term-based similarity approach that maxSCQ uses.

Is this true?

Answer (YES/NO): NO